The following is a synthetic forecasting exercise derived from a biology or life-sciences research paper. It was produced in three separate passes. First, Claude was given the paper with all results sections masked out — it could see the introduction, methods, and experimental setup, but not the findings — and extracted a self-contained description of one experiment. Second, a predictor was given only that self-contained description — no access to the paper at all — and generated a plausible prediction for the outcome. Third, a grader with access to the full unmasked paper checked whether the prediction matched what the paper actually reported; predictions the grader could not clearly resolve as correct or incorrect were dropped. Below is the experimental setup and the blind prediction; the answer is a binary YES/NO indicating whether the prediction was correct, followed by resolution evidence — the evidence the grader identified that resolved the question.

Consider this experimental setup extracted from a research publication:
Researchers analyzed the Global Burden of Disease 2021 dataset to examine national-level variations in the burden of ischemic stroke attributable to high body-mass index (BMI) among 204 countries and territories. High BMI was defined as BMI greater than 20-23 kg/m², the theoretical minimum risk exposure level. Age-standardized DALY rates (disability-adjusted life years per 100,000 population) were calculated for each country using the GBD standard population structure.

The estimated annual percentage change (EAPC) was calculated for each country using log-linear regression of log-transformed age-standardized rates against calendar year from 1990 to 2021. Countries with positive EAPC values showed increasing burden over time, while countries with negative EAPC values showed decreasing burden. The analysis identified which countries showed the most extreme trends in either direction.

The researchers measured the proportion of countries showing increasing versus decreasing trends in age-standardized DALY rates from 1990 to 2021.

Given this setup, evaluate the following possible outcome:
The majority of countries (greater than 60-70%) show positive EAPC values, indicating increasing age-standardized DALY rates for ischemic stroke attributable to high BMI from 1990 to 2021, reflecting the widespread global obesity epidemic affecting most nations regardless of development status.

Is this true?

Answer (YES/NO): NO